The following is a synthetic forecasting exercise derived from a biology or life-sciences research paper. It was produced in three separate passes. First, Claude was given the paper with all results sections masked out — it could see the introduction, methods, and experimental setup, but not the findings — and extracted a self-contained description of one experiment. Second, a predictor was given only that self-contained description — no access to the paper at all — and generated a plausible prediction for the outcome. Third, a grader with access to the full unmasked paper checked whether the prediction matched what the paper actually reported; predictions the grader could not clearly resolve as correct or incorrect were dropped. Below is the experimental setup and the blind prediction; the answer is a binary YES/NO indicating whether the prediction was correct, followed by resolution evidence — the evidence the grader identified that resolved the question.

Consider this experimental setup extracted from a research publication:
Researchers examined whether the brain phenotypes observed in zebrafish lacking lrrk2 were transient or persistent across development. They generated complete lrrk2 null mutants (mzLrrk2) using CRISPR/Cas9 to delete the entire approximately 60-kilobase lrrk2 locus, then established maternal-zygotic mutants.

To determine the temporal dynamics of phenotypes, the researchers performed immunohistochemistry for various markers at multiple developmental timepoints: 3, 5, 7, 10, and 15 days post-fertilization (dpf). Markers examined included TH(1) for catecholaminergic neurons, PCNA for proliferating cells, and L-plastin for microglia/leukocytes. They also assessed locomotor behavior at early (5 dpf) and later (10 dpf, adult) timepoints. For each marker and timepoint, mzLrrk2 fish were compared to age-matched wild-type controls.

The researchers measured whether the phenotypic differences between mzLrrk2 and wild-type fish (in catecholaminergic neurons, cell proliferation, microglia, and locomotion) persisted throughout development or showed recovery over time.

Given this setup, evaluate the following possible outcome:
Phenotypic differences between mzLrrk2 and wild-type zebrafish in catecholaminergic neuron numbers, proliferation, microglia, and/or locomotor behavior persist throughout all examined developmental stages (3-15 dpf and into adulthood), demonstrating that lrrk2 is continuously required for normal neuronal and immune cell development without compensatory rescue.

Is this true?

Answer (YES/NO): NO